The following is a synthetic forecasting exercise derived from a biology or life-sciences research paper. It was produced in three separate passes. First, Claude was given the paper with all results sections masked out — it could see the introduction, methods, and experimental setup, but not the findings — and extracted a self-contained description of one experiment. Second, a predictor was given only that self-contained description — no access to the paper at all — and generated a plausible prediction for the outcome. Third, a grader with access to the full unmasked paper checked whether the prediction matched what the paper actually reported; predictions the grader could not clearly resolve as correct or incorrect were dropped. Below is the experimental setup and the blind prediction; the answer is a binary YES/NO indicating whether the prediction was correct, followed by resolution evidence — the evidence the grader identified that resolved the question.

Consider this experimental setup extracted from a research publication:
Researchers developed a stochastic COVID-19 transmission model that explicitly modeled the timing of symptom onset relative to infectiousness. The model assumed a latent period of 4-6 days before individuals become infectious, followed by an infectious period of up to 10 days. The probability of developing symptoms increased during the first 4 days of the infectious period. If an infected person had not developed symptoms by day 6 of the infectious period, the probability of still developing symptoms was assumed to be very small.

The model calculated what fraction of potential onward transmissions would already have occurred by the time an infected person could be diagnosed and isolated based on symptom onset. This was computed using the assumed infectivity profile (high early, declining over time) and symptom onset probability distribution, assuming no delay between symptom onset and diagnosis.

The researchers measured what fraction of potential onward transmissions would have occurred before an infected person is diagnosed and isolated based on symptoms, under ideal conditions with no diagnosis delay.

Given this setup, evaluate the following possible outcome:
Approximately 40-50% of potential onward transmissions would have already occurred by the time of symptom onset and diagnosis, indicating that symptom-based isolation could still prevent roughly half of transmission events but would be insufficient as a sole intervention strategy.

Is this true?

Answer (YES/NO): YES